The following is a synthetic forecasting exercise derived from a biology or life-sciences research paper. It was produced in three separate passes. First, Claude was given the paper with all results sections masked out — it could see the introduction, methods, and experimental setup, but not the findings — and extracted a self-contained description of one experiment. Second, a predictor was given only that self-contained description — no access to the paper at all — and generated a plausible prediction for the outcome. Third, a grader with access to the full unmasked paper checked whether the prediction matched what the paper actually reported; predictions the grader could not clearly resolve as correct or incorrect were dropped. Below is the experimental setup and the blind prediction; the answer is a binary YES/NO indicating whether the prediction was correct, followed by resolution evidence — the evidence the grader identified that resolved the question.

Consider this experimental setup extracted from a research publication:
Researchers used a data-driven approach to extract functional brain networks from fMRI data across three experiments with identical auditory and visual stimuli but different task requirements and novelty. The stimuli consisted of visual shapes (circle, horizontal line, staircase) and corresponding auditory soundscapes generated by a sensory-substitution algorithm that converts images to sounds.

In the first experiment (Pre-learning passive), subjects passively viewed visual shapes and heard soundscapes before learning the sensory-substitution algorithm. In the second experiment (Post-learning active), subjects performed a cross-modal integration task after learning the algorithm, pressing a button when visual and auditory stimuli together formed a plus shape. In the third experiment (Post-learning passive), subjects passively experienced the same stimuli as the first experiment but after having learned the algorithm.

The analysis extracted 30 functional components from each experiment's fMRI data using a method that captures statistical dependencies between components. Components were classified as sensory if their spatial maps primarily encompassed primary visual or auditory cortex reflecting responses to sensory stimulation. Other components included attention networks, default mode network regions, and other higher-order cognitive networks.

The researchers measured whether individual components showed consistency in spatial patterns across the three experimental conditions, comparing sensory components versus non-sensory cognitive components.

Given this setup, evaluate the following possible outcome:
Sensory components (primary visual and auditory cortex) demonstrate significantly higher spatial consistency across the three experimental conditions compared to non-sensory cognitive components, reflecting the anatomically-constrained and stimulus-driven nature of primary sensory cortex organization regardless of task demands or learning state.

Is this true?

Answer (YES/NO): YES